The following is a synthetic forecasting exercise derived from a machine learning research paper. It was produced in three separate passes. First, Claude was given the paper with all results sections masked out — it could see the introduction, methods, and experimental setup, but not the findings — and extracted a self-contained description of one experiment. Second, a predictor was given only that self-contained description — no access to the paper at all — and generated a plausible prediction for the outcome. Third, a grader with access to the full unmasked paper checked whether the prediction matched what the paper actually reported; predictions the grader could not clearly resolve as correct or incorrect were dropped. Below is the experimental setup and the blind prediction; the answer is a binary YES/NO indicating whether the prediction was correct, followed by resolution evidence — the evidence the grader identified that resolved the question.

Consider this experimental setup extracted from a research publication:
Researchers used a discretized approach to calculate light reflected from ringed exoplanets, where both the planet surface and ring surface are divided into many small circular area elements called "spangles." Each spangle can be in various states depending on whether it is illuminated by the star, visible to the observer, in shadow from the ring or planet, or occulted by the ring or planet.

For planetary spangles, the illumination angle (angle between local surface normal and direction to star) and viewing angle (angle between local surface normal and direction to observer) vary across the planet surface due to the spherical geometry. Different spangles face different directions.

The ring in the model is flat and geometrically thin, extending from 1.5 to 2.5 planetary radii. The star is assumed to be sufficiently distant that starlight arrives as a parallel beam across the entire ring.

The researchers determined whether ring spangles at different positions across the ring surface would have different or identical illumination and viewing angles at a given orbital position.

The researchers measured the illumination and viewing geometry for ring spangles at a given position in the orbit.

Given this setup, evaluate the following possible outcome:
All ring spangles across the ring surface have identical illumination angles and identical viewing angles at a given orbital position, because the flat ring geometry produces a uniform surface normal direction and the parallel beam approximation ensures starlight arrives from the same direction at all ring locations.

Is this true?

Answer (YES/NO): YES